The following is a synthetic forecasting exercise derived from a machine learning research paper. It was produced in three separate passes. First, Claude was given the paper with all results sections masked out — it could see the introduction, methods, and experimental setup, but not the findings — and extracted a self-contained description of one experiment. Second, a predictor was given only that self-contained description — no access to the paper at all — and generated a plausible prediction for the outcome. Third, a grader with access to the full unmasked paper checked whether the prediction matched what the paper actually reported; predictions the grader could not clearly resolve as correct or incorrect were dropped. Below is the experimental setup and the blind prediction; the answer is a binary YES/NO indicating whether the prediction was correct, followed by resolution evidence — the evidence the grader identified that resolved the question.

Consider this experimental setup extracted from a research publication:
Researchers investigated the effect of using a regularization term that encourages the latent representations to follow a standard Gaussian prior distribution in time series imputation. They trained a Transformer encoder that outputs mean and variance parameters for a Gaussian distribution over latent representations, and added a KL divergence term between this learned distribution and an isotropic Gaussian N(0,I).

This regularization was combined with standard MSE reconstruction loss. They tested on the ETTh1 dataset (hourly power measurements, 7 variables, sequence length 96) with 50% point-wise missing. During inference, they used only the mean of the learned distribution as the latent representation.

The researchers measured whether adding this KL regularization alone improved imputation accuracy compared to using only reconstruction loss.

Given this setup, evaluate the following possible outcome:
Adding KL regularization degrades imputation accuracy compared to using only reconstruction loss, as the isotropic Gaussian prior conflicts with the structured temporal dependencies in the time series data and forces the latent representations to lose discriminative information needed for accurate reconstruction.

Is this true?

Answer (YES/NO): NO